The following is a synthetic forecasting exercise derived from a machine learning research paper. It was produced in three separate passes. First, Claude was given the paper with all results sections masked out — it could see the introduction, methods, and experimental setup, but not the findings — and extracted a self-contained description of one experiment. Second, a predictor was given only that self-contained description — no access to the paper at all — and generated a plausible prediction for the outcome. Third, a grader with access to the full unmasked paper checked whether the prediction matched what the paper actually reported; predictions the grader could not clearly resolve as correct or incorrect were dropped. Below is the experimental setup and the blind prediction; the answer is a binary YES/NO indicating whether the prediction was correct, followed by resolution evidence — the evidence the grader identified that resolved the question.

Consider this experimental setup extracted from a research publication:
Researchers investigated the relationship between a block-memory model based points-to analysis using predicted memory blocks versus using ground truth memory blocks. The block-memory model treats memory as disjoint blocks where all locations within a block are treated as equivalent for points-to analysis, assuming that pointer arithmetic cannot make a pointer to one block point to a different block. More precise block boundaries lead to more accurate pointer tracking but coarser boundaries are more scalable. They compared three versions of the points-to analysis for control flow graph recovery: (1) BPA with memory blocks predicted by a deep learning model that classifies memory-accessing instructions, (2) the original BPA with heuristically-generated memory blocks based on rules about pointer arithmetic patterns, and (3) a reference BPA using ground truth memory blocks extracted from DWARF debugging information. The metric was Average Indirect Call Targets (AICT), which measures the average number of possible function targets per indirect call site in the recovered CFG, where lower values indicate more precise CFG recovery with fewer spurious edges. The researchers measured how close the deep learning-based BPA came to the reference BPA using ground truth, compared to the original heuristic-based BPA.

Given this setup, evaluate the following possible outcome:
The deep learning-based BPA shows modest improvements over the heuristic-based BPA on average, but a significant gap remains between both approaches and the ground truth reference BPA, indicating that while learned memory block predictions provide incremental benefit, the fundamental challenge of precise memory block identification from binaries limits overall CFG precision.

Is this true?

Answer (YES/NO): NO